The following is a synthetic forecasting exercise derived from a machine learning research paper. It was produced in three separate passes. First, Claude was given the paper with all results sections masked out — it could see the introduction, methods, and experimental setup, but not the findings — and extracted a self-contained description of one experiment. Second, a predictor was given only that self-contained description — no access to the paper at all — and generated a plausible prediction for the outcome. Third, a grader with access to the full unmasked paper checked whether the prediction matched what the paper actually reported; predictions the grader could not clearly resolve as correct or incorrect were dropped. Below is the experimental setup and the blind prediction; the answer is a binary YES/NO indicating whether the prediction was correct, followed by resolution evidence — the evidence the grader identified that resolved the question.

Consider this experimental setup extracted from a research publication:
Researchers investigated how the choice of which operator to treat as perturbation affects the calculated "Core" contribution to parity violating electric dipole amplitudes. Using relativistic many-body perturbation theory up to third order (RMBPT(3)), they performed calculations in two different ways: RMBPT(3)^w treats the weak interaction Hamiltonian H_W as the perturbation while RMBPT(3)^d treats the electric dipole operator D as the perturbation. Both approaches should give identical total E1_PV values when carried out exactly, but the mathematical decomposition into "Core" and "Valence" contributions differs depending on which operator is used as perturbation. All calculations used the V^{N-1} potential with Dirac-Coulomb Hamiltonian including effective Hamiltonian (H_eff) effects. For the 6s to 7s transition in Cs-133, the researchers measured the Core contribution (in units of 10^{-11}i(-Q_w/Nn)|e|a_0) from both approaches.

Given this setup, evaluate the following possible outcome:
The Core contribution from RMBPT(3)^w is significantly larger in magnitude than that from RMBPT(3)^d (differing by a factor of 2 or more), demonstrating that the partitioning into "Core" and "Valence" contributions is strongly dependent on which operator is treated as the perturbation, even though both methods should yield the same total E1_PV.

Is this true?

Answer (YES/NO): YES